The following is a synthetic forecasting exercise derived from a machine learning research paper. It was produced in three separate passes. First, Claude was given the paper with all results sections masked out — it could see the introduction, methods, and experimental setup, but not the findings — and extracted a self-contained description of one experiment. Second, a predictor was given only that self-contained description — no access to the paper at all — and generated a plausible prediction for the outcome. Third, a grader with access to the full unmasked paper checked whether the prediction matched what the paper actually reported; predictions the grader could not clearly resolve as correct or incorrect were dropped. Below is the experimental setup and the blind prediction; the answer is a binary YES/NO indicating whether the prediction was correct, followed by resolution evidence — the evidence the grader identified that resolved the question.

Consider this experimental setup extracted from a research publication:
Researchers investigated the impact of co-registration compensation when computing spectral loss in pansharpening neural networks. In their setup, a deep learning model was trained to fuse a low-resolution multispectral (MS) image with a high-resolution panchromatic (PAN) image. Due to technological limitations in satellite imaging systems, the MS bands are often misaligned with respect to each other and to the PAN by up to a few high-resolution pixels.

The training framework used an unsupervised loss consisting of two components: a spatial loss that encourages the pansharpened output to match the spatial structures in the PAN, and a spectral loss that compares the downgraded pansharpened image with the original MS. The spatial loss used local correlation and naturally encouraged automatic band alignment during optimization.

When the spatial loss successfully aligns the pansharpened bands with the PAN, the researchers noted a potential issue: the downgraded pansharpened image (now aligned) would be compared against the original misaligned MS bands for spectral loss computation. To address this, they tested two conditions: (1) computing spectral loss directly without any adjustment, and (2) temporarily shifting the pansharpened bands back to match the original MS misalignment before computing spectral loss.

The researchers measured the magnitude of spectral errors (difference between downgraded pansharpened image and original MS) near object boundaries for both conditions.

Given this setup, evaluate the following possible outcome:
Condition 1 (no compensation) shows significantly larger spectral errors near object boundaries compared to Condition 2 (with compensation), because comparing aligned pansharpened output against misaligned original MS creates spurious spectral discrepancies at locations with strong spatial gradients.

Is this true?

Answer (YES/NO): YES